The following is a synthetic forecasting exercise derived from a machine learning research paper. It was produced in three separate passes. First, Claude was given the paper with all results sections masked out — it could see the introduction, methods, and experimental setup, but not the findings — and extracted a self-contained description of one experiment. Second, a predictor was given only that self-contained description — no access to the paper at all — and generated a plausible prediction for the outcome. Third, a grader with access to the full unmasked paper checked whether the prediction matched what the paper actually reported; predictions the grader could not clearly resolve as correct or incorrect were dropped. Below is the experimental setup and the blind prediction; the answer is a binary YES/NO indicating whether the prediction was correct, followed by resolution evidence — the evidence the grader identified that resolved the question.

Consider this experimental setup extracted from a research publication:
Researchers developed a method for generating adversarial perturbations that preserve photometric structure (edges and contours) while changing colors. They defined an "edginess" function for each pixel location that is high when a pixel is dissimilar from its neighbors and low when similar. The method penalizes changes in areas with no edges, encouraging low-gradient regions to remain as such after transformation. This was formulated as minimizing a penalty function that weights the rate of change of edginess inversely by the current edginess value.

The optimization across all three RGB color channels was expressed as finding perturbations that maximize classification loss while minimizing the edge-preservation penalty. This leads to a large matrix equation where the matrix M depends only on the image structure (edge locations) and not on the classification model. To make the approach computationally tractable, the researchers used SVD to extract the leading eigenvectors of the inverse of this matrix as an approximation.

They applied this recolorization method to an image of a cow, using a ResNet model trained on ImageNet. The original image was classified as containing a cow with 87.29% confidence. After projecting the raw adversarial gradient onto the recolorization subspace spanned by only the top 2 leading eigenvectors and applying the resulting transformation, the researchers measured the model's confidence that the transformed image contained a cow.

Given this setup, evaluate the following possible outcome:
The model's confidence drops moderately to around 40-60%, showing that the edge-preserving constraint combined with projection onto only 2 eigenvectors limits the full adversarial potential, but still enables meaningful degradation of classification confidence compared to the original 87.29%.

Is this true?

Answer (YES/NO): NO